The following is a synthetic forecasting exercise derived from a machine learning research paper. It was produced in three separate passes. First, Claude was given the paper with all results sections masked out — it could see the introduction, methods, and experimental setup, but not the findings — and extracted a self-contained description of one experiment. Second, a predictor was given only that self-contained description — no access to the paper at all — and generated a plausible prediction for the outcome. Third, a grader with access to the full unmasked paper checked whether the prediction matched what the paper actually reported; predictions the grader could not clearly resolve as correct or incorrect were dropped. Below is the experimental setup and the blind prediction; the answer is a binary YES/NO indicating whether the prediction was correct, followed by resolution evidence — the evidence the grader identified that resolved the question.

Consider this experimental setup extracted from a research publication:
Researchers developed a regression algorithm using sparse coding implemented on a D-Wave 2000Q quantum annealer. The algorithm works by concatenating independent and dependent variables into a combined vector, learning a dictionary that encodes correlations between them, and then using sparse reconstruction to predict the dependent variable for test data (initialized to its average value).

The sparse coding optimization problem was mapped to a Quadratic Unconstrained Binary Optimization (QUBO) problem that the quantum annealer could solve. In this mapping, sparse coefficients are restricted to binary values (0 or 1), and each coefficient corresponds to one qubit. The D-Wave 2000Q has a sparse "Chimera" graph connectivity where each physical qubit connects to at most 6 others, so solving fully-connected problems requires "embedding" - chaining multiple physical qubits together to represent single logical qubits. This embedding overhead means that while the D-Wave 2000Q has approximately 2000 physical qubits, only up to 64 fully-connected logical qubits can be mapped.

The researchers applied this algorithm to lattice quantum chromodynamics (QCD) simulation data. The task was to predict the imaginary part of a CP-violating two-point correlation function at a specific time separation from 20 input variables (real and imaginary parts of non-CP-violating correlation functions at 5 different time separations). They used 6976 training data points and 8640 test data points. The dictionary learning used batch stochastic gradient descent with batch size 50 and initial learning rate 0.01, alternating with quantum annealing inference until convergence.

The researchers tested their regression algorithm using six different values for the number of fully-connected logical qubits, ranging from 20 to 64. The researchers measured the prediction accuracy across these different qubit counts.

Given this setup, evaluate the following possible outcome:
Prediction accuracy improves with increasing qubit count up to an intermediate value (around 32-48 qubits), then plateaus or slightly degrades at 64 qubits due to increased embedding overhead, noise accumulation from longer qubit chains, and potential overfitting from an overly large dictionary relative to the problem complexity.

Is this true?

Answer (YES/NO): NO